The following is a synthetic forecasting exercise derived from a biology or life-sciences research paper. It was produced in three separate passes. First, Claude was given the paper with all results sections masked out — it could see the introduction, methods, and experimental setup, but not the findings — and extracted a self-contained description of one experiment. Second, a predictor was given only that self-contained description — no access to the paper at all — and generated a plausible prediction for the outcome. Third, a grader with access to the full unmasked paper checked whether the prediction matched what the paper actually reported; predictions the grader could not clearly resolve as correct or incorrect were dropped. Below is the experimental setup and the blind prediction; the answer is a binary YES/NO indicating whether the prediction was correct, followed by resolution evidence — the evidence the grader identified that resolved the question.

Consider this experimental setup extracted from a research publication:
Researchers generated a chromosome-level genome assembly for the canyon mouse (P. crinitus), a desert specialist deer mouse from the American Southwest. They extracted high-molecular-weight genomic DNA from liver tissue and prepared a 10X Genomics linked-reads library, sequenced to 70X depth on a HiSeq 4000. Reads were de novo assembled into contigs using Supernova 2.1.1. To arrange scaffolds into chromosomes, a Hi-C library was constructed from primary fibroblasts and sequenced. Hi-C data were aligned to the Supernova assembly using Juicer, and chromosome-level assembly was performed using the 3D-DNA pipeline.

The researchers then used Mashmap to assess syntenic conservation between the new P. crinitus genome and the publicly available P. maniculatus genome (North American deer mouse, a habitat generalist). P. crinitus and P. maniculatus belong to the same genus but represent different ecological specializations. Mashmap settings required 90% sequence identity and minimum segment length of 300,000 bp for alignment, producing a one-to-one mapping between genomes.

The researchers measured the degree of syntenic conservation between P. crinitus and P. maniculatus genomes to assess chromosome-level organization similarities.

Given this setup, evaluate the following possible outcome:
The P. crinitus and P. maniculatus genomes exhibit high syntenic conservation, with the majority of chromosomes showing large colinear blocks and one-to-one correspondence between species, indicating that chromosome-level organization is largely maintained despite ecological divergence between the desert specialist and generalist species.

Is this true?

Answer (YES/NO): YES